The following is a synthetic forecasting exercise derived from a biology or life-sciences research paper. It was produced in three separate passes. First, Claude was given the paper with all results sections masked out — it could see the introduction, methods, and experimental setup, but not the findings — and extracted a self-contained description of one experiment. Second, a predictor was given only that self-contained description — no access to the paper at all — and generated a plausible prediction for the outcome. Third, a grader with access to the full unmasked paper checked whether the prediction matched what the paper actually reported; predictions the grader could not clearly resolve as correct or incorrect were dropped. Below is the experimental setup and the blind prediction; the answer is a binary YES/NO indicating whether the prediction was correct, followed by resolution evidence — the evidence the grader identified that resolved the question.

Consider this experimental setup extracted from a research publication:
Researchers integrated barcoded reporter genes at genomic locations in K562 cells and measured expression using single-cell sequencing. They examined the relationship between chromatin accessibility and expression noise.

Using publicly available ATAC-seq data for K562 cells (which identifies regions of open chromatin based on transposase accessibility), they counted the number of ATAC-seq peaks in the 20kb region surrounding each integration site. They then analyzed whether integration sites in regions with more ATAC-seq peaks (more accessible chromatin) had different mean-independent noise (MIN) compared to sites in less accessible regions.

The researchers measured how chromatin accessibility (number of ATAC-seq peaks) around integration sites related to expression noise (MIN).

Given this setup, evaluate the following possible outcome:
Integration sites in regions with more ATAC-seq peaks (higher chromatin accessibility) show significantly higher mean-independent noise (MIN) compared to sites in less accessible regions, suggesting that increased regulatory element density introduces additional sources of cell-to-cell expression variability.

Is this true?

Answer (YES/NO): NO